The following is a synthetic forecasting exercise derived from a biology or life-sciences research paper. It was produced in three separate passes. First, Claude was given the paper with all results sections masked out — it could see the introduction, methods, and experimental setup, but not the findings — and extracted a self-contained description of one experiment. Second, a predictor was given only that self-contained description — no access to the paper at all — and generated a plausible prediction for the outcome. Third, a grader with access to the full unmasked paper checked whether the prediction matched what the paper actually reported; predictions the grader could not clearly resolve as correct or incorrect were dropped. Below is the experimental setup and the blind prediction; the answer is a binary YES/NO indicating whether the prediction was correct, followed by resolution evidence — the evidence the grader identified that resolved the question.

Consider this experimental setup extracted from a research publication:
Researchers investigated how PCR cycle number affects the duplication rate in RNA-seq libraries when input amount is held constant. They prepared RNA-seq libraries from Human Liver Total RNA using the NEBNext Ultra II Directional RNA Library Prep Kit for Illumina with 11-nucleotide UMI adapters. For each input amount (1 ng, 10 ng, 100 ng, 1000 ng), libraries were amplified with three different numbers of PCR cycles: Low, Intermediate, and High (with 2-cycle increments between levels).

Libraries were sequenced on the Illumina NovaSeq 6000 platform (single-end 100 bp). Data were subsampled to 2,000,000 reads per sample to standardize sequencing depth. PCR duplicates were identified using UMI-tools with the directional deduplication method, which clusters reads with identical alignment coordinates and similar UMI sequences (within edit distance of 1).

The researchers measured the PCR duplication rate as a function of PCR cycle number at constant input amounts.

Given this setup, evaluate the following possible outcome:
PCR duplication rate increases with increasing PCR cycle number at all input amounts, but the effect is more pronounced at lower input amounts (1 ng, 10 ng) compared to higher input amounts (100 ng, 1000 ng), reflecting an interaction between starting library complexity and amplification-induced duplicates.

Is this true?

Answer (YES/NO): NO